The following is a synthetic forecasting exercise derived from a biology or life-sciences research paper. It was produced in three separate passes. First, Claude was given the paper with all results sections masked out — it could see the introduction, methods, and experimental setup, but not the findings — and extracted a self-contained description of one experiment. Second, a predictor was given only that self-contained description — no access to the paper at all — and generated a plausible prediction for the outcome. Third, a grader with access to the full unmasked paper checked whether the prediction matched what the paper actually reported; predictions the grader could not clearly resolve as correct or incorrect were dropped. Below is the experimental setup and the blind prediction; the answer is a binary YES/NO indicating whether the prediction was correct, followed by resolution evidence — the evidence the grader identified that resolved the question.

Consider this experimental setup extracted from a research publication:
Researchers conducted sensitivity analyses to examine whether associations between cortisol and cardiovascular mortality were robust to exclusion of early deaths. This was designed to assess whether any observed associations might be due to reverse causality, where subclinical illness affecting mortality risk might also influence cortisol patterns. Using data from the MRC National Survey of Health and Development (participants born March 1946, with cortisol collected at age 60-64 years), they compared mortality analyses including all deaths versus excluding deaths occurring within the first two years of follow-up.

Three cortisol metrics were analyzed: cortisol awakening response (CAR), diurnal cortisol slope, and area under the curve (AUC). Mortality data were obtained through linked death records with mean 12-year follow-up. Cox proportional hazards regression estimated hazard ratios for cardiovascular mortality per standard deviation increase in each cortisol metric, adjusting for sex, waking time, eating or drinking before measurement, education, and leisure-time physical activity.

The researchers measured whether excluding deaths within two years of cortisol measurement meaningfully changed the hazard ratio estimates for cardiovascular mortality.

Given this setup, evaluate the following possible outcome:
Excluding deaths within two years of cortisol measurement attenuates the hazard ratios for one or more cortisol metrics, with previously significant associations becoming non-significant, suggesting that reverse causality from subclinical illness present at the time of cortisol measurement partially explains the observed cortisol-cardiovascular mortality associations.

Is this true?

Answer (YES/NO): NO